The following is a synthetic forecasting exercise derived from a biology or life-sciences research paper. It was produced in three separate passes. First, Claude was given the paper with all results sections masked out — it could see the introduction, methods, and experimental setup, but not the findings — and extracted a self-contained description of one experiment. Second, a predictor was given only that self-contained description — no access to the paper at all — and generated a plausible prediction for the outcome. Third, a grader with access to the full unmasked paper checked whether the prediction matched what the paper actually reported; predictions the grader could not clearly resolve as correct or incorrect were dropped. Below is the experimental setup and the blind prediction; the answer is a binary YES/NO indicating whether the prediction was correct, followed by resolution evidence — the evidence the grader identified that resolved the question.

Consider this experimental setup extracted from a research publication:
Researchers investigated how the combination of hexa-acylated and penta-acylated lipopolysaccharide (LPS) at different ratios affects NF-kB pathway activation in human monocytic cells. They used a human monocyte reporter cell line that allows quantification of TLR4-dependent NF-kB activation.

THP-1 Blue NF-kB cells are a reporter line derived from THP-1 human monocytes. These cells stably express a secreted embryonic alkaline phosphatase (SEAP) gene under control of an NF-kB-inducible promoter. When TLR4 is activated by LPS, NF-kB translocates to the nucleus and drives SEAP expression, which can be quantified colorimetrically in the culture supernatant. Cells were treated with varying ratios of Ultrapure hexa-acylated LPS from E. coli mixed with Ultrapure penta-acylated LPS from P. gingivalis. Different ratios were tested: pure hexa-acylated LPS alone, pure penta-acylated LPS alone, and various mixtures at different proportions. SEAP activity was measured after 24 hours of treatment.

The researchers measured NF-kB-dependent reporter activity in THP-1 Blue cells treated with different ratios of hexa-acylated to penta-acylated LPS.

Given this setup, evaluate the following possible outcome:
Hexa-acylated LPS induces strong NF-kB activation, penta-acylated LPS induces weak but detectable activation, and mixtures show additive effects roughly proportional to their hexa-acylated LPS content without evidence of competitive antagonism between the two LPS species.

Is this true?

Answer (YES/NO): NO